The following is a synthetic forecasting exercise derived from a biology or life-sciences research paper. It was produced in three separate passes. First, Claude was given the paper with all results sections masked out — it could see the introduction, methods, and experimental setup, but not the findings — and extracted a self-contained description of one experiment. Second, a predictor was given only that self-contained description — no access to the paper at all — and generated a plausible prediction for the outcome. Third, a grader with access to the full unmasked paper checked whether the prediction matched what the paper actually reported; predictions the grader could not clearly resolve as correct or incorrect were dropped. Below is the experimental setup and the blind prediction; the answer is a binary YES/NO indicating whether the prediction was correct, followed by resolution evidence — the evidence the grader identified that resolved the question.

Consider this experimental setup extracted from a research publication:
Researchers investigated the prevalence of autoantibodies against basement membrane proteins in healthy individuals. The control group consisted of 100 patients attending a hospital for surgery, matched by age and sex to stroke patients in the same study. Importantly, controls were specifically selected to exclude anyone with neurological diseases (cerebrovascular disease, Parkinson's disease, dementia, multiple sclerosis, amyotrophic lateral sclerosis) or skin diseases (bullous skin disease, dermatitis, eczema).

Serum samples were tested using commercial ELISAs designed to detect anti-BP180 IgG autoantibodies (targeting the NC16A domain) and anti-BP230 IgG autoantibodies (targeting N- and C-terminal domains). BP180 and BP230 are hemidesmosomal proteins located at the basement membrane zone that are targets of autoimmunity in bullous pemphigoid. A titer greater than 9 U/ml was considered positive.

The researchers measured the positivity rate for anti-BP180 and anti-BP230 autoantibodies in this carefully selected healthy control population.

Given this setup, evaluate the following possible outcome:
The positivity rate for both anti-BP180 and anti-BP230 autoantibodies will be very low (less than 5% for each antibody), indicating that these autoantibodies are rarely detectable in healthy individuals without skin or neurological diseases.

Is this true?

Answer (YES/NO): NO